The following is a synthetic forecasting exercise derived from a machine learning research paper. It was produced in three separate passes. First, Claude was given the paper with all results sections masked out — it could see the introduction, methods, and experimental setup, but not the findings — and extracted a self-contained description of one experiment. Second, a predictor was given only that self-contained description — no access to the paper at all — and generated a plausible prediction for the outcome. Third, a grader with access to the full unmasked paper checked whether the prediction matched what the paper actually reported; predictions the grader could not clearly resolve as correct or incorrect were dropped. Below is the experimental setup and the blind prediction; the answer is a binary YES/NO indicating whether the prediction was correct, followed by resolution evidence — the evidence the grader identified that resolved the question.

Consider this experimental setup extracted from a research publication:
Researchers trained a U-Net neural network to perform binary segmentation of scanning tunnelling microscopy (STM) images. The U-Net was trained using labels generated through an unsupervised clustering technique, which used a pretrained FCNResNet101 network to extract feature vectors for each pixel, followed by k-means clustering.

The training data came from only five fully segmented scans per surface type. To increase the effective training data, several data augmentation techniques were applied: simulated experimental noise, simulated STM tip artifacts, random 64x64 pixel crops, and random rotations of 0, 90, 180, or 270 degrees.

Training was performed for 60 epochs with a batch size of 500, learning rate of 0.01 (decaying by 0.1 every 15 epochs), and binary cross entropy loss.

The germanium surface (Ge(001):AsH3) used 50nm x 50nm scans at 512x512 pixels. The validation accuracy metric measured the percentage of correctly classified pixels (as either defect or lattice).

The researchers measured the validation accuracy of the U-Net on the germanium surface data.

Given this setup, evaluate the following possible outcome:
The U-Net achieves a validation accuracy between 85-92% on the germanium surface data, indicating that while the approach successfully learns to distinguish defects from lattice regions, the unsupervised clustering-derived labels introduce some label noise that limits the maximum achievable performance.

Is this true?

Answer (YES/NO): NO